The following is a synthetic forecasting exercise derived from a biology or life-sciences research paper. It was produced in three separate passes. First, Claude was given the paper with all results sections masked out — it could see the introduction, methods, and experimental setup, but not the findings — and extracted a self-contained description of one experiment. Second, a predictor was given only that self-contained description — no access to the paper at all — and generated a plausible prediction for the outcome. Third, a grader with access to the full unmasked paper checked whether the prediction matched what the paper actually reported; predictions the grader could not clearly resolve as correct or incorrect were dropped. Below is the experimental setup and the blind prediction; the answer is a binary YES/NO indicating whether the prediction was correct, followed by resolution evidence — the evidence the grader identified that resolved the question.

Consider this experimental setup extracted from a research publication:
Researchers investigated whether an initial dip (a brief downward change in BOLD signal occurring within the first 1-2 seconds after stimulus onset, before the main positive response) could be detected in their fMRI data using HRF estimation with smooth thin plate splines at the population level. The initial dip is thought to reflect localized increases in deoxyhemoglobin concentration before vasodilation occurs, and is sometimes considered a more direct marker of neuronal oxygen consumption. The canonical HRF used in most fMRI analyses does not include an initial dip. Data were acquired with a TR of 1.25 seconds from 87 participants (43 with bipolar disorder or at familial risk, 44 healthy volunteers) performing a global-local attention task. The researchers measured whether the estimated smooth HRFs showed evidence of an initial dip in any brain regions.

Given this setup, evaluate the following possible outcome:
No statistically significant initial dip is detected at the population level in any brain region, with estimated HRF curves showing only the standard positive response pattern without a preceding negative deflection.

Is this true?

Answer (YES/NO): NO